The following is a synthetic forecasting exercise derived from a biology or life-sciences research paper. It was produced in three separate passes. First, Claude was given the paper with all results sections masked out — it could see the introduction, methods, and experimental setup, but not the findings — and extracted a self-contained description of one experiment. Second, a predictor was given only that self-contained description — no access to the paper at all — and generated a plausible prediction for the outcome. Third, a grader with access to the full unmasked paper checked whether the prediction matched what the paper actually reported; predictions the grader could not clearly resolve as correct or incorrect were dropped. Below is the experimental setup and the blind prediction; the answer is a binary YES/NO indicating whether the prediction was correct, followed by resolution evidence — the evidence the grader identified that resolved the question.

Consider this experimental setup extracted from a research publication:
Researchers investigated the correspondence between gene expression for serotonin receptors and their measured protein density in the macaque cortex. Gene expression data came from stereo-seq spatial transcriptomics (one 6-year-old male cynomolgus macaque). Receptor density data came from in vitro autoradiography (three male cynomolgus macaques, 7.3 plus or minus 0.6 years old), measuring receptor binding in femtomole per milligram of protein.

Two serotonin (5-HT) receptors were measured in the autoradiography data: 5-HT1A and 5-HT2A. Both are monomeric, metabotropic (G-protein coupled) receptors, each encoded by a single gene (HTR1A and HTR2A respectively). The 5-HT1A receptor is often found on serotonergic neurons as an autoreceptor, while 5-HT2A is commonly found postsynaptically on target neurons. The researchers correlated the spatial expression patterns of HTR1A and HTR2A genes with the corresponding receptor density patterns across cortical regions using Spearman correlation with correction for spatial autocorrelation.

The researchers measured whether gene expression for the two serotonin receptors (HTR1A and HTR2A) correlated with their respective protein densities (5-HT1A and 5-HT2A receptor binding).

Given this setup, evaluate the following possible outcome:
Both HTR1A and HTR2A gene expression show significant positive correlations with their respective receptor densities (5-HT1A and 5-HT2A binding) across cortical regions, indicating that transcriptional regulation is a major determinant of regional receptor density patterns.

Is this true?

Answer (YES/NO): NO